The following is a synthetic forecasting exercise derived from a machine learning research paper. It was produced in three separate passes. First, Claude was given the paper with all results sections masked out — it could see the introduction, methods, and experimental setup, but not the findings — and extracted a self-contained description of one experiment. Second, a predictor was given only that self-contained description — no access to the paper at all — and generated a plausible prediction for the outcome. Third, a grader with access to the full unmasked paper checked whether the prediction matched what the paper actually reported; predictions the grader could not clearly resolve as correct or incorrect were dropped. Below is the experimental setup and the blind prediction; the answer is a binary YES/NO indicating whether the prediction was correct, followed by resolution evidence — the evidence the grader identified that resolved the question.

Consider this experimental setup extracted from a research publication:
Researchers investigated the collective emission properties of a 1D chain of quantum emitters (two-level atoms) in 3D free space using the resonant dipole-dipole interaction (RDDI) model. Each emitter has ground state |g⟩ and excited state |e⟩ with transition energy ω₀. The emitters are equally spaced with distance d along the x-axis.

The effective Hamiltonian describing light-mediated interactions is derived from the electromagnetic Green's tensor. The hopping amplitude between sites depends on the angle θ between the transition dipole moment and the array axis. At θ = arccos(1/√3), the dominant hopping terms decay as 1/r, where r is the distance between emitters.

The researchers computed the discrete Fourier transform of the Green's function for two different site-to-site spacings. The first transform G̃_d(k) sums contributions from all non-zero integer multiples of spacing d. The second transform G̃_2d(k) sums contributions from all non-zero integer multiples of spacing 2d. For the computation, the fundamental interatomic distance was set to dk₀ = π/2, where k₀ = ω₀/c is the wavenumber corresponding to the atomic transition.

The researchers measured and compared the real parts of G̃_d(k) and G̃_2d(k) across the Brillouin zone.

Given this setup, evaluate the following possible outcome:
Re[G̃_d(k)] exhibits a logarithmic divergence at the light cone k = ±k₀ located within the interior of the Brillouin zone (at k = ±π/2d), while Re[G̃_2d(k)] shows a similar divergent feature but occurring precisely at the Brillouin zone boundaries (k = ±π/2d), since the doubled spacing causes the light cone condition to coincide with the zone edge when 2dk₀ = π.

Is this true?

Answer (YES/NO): NO